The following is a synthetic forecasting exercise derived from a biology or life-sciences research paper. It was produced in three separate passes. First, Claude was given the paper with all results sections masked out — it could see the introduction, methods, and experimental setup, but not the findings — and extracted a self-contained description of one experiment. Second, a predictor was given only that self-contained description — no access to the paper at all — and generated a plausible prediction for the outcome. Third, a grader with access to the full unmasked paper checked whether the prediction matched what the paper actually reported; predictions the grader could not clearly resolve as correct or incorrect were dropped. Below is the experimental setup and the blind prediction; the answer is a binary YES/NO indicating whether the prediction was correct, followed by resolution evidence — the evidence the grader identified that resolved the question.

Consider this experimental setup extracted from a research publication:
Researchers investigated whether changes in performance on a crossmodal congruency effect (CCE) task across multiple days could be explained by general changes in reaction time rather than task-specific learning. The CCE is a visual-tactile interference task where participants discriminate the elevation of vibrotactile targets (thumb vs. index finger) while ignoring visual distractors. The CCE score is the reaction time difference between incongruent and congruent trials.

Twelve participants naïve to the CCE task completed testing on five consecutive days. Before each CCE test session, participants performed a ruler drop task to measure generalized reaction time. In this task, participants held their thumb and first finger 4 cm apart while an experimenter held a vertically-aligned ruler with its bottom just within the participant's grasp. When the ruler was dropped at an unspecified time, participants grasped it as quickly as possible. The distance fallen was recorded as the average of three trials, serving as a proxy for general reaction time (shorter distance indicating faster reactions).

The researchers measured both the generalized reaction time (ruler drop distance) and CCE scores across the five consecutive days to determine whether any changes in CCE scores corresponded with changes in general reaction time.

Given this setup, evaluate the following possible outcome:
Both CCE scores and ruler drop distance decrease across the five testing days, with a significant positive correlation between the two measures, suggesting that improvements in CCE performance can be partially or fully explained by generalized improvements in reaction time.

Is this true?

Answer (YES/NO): NO